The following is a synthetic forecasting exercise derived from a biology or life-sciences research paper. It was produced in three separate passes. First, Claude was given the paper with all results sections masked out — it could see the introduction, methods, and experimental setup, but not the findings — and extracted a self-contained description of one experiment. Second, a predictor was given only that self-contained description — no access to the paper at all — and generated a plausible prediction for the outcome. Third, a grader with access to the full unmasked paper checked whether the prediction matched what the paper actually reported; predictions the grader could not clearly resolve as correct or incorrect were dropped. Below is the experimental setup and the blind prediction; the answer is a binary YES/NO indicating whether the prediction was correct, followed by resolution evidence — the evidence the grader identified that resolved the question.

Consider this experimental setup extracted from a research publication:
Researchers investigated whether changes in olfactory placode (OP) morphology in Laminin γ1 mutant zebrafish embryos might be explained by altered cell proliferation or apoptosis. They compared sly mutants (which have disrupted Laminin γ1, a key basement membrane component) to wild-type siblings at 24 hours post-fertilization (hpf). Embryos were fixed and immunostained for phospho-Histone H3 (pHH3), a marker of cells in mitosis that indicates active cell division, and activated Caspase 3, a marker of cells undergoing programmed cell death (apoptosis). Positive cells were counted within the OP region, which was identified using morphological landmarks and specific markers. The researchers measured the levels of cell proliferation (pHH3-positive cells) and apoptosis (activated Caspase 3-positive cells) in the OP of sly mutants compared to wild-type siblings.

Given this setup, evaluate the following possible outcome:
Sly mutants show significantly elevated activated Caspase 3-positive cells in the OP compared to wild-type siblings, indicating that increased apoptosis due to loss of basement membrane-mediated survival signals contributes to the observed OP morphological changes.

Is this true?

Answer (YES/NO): NO